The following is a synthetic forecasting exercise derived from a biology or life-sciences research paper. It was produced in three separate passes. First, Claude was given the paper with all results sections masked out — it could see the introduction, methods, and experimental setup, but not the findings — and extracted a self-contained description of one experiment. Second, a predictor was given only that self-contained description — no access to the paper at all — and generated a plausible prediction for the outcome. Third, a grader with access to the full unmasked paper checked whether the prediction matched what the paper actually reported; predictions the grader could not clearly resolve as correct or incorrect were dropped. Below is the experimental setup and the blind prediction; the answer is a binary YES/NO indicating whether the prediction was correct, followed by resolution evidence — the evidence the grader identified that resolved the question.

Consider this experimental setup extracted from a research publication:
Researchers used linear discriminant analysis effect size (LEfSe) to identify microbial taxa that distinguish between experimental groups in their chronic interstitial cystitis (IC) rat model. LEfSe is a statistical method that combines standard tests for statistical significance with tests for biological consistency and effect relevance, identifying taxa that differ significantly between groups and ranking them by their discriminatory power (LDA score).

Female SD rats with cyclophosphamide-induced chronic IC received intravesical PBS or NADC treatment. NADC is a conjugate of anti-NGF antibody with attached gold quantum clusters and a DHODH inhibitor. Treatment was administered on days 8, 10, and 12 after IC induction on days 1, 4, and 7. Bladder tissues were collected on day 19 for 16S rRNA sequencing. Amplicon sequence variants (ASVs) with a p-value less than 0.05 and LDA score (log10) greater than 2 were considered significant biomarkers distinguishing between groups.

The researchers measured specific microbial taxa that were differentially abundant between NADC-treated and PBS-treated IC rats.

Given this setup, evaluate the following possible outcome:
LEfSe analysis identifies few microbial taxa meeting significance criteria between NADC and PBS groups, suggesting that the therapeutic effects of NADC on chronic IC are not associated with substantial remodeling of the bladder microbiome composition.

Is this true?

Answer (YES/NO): NO